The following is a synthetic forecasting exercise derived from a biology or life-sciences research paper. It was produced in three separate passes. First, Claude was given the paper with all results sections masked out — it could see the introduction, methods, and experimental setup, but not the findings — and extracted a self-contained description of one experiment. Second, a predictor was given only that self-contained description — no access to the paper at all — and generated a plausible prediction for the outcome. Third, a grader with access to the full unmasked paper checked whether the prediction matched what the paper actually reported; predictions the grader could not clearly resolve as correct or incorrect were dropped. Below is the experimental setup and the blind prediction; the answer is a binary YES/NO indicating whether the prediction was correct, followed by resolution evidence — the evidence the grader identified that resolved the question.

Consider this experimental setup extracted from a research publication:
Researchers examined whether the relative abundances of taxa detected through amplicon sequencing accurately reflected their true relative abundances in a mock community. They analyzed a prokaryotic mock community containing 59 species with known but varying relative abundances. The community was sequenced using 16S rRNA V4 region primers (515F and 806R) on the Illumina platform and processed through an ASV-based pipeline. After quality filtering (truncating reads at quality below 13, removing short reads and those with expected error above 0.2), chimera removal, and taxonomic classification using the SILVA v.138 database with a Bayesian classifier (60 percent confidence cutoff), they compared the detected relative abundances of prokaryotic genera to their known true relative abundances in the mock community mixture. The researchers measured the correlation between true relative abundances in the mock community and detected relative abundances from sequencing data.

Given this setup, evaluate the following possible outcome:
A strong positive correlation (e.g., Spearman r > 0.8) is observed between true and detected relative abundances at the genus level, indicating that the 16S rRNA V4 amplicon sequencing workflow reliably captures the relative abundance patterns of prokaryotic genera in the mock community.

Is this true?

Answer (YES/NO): NO